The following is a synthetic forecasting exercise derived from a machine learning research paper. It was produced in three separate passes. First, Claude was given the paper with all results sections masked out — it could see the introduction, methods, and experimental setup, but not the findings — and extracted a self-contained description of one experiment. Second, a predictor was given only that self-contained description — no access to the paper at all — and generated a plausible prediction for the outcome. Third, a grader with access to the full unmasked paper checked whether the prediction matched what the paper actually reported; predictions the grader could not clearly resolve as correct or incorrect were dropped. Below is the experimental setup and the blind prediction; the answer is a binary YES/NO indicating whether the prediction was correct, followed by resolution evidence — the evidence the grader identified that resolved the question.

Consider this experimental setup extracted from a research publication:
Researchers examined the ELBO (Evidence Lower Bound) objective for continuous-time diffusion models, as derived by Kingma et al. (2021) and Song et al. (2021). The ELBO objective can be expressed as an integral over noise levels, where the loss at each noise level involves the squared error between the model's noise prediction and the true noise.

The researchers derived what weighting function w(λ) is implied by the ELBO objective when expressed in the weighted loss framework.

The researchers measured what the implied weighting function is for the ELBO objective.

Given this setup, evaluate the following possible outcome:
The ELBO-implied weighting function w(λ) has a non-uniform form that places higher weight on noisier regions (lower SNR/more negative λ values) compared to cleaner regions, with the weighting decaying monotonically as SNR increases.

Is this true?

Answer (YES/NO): NO